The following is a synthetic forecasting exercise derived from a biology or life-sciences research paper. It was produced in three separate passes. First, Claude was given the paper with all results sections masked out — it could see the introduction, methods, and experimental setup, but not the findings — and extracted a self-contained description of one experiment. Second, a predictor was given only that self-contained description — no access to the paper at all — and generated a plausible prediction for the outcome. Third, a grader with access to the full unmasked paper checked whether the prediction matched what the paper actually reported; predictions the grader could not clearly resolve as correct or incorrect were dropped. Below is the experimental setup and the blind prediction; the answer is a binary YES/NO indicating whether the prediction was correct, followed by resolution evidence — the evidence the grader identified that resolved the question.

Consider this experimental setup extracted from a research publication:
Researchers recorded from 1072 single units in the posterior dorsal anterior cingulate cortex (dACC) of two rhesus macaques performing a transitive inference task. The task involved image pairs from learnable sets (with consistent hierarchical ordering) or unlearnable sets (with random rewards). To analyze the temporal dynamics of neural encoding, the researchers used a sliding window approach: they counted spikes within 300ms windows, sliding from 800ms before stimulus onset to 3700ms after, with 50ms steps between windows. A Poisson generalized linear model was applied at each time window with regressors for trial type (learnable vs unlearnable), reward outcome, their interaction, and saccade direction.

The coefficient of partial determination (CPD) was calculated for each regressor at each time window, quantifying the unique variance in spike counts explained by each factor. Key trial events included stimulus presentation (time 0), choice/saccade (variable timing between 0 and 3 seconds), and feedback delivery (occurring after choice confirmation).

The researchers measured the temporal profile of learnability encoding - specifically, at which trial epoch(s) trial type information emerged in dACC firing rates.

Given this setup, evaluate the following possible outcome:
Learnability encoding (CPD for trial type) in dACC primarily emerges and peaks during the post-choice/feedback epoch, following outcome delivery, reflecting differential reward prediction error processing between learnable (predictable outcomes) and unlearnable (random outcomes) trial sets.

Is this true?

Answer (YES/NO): NO